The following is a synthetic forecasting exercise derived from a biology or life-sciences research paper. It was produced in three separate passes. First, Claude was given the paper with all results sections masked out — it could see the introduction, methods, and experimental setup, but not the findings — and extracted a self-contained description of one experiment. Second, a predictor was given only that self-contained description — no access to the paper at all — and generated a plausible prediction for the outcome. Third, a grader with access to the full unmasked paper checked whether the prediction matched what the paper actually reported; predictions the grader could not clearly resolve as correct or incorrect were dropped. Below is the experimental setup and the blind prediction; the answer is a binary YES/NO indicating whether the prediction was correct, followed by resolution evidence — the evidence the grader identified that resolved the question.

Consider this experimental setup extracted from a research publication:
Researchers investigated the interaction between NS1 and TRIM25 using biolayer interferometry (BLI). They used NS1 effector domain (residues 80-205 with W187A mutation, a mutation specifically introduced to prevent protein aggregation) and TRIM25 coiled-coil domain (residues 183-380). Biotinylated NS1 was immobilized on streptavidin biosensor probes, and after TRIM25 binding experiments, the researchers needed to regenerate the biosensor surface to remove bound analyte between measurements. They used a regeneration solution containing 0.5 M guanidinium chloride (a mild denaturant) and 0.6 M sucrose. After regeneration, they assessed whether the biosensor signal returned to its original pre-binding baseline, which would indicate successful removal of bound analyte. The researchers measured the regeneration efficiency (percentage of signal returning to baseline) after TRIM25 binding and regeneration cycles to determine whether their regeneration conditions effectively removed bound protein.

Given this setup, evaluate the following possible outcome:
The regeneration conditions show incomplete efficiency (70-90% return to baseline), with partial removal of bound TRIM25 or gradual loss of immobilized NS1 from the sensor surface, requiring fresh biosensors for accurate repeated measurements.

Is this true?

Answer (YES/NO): NO